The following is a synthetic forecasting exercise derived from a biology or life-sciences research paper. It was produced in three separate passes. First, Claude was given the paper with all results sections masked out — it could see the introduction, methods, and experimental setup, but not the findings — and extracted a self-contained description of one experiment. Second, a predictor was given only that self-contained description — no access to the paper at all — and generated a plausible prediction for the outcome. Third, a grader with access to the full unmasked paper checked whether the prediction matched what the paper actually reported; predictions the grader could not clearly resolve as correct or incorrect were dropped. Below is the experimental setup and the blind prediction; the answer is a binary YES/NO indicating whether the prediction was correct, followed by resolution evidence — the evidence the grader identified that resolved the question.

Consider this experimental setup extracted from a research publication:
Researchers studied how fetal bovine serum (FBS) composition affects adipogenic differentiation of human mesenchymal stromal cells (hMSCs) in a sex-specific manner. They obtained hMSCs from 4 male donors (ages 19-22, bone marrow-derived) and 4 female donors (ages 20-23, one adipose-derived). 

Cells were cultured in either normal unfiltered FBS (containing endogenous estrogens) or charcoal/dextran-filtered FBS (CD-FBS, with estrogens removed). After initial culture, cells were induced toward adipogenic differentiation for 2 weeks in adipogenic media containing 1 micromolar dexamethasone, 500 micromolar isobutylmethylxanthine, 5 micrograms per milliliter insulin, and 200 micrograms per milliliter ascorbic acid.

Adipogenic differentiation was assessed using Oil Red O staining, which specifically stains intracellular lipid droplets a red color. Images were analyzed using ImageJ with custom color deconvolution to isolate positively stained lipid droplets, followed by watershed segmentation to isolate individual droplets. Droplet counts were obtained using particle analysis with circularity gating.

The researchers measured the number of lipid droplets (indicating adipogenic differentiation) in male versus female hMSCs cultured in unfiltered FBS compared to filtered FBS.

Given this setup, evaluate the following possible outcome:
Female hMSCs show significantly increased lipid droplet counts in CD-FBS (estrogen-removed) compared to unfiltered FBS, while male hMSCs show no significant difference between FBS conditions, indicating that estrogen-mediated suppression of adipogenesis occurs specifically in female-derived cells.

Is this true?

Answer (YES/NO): NO